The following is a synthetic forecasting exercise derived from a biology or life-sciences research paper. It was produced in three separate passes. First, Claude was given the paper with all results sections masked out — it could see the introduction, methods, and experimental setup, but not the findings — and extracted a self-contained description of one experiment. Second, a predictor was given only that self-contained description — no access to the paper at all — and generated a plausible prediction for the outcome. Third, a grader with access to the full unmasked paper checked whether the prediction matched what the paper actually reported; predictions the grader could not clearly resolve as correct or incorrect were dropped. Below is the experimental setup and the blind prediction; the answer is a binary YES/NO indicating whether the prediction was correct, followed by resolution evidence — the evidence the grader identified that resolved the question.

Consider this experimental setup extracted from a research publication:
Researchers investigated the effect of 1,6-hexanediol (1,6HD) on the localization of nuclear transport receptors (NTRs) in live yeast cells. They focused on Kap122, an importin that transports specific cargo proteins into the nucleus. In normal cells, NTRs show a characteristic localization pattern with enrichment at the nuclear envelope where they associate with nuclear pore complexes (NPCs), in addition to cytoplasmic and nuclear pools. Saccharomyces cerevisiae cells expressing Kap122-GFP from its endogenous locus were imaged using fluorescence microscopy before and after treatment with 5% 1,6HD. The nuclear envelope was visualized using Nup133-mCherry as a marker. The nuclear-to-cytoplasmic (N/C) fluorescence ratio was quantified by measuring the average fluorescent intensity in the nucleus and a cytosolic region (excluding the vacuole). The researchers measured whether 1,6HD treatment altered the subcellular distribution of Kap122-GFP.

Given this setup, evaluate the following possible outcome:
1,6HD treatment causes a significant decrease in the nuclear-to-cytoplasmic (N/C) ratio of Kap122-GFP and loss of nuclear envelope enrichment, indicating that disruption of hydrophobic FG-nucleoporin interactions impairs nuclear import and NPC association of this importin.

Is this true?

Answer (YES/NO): YES